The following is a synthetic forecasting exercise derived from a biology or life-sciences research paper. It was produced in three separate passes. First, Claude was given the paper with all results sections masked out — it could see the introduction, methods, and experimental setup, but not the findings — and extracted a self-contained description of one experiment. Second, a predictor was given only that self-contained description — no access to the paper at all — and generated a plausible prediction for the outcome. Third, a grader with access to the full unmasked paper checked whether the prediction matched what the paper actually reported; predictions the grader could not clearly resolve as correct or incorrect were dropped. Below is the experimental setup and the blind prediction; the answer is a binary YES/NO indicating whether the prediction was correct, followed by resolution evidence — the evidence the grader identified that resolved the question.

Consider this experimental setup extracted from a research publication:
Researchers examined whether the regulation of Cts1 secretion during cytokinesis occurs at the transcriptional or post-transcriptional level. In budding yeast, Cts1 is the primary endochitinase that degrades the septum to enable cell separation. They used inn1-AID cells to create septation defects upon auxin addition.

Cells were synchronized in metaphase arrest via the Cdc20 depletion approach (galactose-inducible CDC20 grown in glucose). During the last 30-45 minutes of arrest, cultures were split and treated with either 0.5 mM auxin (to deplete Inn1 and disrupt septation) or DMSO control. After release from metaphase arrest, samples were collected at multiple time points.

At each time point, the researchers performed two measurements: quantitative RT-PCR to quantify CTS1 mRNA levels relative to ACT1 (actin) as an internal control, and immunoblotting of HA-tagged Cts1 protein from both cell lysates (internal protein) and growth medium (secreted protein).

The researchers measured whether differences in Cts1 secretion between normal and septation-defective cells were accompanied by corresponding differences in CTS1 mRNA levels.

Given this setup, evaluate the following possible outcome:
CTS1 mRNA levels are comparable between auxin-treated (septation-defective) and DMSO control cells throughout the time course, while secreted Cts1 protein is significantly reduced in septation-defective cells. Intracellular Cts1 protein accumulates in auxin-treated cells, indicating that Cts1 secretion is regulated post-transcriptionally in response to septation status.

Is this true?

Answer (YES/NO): NO